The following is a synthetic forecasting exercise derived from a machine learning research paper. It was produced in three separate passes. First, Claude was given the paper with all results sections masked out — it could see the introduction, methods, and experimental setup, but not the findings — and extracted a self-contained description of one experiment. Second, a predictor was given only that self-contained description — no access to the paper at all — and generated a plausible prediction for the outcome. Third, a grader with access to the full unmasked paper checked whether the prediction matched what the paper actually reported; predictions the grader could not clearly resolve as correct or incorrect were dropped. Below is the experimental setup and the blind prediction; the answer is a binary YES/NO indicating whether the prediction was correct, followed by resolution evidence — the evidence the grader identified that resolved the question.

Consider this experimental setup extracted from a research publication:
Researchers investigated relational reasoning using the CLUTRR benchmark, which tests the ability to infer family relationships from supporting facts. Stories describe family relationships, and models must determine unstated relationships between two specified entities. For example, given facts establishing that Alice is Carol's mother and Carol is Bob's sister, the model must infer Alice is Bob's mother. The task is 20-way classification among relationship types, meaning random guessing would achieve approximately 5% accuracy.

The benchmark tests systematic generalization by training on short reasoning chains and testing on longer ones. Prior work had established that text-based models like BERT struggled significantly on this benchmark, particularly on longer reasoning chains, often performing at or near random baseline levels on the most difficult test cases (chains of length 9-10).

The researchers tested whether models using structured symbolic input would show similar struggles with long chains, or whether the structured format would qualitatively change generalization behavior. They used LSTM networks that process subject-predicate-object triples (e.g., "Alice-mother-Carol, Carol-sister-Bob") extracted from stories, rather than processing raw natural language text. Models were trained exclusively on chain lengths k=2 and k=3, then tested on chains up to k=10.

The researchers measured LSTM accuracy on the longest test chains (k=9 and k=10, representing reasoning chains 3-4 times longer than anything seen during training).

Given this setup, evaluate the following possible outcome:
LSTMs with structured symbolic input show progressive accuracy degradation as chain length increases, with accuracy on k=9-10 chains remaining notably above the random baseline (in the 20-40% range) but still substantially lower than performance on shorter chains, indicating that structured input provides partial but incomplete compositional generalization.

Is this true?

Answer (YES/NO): NO